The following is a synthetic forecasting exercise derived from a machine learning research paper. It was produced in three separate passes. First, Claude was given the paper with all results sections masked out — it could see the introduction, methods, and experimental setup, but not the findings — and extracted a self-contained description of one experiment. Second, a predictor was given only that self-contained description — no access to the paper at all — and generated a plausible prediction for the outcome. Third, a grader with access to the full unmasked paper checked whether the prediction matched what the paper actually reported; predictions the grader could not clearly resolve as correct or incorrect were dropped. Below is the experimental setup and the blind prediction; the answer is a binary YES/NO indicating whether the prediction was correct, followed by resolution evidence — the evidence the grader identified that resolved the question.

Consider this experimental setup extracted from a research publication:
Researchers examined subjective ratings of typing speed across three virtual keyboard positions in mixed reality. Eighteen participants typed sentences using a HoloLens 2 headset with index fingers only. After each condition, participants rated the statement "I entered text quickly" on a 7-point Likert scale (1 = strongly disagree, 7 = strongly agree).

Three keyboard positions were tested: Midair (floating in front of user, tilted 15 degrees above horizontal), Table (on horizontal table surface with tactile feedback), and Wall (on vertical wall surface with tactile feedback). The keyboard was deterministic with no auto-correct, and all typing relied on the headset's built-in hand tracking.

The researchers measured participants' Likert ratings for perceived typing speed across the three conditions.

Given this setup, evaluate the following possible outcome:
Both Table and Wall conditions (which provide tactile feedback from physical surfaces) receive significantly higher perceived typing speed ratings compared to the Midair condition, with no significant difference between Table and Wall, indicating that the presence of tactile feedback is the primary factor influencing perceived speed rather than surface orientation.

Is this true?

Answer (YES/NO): NO